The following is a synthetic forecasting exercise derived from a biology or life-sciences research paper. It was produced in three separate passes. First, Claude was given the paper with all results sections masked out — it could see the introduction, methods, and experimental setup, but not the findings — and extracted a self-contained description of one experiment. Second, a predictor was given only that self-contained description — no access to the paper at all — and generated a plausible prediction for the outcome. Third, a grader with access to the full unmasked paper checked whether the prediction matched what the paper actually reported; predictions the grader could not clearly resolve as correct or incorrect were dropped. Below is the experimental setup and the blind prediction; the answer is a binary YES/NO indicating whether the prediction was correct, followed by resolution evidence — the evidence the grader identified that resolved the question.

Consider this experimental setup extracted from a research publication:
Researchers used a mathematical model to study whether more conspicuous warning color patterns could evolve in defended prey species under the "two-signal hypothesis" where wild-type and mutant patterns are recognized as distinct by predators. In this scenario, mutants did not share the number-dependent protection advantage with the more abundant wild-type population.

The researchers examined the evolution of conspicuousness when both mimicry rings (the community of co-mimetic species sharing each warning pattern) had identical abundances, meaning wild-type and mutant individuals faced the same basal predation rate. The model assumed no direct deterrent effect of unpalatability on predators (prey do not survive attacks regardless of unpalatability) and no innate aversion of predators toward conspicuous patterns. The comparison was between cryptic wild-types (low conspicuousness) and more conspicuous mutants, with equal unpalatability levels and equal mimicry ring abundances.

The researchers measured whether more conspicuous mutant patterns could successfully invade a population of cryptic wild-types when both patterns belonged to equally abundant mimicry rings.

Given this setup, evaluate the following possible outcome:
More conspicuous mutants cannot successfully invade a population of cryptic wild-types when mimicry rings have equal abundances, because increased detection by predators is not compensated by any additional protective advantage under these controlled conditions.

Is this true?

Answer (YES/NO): NO